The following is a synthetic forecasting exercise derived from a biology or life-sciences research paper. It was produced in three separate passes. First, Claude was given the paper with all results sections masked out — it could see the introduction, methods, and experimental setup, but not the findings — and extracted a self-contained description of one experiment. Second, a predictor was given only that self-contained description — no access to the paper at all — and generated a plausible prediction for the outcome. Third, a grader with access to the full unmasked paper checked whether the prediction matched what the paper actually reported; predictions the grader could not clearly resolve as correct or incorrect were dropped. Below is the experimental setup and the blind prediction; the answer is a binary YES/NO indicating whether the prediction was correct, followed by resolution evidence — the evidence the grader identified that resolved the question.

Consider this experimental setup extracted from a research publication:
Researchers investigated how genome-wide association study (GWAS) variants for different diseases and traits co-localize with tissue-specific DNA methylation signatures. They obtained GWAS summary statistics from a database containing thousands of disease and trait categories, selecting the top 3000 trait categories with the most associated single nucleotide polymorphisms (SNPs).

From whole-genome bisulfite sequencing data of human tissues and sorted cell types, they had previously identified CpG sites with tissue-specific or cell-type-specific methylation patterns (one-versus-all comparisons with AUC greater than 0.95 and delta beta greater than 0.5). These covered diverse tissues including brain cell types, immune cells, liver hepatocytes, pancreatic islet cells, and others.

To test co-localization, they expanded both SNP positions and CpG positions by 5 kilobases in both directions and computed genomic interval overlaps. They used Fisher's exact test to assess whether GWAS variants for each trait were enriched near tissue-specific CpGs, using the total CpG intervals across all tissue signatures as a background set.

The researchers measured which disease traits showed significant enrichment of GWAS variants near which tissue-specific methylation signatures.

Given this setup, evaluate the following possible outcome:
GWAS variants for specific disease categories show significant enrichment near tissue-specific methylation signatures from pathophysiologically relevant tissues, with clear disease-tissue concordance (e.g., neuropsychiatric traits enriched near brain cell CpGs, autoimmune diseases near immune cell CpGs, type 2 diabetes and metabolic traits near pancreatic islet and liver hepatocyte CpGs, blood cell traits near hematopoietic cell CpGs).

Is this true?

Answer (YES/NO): YES